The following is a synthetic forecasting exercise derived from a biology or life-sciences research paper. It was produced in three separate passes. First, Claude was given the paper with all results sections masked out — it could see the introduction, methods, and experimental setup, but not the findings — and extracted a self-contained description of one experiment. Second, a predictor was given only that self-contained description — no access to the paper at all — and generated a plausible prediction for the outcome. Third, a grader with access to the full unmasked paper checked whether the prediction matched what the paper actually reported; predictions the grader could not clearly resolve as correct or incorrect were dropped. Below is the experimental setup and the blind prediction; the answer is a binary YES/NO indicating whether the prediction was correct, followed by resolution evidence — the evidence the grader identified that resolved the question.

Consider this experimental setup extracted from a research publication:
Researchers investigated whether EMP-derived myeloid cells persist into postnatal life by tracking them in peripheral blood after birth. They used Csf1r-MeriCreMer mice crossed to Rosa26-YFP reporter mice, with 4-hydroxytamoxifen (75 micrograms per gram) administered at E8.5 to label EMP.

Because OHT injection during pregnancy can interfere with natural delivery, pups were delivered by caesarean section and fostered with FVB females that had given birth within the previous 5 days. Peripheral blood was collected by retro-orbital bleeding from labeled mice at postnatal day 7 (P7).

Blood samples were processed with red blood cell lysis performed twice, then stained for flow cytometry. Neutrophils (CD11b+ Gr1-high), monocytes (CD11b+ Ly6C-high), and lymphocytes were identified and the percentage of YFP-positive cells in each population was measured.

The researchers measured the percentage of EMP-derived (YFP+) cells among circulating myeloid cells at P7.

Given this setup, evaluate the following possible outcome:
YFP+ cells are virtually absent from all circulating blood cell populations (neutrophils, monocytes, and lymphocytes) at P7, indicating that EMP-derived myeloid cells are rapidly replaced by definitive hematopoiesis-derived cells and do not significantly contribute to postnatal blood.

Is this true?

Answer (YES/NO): NO